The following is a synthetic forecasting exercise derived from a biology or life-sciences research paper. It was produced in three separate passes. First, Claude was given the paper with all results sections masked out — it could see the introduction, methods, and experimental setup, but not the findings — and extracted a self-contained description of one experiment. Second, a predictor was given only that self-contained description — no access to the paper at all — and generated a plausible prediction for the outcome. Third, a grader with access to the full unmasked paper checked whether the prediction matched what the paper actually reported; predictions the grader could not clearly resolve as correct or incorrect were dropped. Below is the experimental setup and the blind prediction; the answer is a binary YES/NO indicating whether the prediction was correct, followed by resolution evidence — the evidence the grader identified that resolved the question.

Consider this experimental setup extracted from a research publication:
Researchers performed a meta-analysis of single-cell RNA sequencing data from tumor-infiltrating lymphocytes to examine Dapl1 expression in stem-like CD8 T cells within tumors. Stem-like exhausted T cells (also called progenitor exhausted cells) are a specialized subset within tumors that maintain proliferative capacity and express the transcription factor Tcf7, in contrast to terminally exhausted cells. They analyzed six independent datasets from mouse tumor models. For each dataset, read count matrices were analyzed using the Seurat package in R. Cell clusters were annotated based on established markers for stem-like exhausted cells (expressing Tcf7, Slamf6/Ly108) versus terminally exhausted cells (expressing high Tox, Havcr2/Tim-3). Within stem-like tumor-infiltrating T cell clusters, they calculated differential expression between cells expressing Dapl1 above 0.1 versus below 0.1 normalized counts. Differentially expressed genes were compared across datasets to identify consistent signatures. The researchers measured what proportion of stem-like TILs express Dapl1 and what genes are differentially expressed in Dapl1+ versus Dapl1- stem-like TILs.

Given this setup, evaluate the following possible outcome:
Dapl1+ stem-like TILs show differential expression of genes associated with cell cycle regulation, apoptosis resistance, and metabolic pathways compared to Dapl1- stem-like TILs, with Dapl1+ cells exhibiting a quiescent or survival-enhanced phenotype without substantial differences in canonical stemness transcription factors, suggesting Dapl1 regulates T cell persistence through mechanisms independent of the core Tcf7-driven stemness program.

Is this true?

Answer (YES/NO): NO